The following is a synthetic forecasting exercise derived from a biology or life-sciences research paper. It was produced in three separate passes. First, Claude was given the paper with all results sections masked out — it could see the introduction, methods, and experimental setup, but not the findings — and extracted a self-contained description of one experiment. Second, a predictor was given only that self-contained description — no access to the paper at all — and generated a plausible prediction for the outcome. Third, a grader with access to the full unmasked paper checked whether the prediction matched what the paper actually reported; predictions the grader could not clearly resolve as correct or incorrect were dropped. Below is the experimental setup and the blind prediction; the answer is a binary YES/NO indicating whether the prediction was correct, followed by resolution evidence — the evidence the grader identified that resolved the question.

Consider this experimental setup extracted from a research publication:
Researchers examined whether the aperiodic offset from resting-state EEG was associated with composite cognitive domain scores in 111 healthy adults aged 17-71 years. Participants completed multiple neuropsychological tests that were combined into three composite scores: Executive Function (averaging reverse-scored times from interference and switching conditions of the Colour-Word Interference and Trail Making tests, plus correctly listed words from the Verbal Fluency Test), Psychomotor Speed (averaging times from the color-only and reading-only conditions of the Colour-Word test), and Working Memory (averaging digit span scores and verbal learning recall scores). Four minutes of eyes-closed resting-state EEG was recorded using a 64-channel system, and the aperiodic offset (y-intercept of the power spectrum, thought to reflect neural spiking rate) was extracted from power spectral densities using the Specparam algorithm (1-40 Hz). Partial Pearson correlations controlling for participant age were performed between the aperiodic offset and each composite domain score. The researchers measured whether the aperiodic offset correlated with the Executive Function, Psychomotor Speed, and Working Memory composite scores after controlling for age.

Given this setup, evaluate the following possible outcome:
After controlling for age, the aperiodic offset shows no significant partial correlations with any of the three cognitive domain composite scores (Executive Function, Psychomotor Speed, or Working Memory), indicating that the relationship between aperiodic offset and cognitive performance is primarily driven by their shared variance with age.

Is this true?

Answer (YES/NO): NO